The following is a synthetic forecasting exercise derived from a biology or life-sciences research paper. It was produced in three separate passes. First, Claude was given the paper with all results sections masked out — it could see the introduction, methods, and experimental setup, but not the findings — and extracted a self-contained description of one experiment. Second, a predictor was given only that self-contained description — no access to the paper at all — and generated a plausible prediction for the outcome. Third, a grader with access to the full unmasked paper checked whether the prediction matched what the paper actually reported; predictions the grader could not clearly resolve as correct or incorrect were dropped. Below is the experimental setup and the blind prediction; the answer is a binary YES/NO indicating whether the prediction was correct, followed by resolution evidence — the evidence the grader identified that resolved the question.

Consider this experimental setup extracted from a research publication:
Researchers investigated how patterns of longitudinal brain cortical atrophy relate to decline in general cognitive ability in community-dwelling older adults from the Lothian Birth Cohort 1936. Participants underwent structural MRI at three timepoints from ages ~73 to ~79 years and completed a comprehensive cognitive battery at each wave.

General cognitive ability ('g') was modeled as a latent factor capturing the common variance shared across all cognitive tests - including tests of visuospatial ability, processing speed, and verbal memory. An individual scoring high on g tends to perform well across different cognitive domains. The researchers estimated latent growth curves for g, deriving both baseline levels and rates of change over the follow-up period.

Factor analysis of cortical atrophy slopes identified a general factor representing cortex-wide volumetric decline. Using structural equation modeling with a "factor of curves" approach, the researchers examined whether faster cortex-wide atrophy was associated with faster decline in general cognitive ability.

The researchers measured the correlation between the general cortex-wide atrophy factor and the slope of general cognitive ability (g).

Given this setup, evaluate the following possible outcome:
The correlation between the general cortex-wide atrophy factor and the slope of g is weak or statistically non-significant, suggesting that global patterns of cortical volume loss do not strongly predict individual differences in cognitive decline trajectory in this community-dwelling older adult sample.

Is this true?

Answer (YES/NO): NO